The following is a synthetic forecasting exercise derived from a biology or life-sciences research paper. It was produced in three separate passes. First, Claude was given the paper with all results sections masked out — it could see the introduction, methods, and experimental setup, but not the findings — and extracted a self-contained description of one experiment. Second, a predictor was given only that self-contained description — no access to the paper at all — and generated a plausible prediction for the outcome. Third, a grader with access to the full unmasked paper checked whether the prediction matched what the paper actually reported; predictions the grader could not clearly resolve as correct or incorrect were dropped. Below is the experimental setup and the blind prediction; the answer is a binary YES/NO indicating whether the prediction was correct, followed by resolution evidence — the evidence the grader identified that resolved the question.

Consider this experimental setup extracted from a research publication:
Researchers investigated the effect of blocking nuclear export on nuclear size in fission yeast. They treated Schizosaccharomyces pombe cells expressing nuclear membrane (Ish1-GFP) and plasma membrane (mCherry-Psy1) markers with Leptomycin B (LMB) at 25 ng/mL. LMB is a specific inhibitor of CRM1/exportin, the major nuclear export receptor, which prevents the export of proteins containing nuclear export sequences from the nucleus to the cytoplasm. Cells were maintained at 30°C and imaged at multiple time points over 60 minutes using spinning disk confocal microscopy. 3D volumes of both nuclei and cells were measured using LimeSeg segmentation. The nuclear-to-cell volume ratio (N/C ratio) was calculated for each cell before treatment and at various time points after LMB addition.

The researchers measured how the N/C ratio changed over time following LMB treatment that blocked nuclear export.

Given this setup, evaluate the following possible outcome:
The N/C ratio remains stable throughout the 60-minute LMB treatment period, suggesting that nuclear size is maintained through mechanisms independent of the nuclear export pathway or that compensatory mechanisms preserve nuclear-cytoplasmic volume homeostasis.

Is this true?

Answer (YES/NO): NO